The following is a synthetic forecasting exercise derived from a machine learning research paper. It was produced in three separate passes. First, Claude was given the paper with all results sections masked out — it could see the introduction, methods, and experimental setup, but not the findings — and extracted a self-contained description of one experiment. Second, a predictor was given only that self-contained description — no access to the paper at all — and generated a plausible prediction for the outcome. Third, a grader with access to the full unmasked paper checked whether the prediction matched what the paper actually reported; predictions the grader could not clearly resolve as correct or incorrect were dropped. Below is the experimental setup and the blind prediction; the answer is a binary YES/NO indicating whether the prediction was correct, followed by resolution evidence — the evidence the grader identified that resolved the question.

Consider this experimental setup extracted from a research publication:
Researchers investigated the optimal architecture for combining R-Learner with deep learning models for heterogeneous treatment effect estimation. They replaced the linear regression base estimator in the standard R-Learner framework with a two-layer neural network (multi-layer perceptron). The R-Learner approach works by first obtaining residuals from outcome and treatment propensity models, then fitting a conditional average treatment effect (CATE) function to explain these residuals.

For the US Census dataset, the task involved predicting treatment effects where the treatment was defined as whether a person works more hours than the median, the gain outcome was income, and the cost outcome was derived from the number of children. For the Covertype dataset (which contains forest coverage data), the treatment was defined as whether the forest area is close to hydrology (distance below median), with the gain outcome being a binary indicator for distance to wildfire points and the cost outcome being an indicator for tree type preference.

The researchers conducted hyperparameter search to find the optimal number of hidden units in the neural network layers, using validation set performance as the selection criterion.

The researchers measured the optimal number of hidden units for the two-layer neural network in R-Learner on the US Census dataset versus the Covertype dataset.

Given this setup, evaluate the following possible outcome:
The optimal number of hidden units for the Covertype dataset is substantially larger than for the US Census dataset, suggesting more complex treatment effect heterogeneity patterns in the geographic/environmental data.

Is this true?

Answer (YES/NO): NO